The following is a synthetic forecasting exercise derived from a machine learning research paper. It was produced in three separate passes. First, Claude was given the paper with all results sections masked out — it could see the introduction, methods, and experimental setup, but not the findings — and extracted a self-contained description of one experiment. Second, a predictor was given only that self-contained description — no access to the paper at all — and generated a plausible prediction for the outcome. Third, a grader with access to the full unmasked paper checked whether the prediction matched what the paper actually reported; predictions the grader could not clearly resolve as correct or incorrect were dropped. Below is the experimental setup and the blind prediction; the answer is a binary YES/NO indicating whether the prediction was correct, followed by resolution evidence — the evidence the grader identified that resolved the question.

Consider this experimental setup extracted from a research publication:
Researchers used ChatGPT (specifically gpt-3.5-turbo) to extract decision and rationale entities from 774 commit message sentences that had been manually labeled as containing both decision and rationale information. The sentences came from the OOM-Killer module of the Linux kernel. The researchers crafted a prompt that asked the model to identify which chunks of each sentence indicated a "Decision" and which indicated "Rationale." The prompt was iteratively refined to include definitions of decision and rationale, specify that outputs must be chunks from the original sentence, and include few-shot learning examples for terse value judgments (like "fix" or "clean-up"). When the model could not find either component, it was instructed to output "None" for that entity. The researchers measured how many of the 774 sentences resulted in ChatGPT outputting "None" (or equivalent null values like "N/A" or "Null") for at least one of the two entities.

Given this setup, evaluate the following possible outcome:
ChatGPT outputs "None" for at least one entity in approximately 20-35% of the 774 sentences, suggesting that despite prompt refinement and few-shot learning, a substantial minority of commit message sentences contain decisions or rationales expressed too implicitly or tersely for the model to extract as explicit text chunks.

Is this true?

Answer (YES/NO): YES